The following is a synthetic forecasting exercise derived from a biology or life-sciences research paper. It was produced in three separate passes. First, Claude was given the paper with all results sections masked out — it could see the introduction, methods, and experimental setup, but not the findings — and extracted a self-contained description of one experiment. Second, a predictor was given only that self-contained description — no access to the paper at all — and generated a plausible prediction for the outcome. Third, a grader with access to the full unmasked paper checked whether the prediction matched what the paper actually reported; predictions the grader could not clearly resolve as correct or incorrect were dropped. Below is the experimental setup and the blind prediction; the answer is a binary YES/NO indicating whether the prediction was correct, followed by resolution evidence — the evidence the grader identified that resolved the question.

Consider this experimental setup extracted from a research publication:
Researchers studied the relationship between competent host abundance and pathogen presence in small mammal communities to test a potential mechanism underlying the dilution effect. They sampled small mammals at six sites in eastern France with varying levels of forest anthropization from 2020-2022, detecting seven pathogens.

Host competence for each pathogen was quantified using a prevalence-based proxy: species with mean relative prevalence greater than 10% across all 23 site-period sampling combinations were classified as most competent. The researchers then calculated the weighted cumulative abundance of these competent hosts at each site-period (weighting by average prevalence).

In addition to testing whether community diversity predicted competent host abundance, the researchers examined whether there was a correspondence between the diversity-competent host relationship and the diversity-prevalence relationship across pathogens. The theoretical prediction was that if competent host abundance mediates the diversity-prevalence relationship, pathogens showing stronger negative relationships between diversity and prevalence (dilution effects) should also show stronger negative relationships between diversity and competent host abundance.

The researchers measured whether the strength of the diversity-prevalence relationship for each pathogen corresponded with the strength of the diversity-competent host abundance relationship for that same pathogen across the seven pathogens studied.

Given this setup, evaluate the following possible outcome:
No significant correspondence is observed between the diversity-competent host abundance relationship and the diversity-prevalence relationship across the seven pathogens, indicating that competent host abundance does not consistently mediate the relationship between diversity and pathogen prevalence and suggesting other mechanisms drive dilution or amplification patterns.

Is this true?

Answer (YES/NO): NO